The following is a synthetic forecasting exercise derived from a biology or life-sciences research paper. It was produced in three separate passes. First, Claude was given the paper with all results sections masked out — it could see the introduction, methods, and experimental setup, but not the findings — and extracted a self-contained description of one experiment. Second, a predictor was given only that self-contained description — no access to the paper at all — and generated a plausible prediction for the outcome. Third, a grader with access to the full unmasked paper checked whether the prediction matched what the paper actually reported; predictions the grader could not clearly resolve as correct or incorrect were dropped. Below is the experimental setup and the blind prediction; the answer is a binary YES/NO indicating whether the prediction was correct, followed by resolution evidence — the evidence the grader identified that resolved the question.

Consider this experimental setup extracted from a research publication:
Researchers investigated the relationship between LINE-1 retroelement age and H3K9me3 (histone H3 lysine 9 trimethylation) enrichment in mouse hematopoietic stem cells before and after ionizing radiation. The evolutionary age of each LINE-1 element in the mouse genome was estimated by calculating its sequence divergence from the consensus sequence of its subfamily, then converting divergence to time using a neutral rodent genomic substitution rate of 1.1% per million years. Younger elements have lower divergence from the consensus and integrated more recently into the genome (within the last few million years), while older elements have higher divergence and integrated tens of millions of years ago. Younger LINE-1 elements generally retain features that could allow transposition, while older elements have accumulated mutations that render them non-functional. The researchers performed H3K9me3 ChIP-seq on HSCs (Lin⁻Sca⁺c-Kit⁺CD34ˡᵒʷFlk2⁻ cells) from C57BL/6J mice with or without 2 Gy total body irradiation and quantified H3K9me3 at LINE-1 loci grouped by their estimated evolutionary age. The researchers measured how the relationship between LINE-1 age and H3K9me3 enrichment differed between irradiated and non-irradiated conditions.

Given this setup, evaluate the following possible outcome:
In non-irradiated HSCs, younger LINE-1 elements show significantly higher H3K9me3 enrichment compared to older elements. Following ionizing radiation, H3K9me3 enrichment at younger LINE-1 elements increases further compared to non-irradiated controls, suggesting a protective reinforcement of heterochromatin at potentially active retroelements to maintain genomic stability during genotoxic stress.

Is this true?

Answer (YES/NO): NO